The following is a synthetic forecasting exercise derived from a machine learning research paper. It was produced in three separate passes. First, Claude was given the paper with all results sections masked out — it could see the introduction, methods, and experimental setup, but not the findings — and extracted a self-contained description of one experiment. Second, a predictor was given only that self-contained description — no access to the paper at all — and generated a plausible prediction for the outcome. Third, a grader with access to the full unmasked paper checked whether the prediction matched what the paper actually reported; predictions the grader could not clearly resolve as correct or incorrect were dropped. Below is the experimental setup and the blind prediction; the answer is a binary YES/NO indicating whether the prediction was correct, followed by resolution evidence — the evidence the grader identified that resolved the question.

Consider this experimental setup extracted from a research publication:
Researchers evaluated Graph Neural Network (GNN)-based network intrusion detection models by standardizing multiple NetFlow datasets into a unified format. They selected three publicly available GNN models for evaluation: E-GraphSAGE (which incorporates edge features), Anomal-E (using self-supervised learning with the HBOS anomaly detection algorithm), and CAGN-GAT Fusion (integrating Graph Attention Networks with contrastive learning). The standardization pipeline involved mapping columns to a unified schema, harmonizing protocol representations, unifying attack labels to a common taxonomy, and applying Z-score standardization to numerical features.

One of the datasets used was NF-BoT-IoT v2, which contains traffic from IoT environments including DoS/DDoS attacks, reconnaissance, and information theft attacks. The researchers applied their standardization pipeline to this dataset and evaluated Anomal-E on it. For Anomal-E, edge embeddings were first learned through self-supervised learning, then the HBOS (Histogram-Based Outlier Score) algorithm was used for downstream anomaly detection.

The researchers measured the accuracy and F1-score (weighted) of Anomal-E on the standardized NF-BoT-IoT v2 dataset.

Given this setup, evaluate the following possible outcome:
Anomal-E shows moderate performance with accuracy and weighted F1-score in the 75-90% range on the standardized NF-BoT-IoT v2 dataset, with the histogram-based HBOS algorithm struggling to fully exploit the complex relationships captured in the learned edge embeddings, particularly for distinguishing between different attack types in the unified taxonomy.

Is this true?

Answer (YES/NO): NO